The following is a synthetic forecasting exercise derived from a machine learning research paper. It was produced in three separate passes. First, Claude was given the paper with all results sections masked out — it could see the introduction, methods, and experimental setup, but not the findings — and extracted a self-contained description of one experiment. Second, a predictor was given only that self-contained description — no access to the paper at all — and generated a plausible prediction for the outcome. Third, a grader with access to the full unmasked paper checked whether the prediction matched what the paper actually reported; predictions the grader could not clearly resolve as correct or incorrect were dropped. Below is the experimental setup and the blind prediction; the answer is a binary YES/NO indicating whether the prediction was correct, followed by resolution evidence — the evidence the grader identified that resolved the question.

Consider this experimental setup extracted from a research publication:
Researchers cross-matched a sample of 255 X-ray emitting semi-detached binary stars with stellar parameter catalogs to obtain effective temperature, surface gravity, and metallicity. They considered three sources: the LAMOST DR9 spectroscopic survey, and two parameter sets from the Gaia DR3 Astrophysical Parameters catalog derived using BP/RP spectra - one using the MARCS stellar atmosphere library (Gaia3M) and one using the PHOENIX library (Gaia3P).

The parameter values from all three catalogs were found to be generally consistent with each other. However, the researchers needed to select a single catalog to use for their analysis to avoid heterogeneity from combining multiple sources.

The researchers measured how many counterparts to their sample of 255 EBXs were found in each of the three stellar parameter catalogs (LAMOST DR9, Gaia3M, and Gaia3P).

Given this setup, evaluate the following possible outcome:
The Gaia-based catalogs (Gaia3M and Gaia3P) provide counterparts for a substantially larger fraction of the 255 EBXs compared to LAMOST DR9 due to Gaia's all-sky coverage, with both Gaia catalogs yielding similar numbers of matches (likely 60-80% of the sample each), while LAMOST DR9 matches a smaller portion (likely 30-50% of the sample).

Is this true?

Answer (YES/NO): NO